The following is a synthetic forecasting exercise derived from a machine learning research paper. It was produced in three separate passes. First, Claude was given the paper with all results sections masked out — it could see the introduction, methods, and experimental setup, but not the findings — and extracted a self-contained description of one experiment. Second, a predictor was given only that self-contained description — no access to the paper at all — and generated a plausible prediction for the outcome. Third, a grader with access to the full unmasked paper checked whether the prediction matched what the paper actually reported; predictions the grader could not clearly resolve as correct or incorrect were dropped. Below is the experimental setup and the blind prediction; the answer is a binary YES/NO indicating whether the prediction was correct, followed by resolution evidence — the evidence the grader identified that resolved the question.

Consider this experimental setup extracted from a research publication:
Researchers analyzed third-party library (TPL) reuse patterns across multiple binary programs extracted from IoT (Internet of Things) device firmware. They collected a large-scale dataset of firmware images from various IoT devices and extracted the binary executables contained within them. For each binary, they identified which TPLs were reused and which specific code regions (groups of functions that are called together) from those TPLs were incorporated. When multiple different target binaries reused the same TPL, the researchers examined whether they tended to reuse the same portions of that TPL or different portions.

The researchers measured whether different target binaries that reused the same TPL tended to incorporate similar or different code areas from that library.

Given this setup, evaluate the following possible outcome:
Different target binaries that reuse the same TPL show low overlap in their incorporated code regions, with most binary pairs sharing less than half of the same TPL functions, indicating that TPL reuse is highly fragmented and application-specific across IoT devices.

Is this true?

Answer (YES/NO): NO